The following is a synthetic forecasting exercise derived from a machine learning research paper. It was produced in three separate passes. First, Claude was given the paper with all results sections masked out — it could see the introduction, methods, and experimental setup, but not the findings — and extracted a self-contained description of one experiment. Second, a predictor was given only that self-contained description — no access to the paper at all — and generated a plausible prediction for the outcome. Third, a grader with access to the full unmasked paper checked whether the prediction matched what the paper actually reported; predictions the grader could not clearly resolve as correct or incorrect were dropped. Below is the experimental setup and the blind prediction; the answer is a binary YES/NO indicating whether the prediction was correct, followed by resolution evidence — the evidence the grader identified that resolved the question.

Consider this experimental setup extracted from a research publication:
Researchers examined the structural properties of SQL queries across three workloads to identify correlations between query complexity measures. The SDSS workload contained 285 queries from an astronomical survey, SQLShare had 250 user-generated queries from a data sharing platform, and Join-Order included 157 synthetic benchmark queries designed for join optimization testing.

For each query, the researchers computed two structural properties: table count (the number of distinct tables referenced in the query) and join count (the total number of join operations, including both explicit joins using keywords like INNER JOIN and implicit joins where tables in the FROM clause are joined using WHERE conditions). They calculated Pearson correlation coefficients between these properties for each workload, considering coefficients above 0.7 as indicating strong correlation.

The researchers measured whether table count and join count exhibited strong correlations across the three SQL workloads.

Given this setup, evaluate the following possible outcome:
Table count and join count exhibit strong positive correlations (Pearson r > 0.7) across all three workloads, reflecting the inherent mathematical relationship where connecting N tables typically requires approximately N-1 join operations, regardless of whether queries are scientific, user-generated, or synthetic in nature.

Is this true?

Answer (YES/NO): YES